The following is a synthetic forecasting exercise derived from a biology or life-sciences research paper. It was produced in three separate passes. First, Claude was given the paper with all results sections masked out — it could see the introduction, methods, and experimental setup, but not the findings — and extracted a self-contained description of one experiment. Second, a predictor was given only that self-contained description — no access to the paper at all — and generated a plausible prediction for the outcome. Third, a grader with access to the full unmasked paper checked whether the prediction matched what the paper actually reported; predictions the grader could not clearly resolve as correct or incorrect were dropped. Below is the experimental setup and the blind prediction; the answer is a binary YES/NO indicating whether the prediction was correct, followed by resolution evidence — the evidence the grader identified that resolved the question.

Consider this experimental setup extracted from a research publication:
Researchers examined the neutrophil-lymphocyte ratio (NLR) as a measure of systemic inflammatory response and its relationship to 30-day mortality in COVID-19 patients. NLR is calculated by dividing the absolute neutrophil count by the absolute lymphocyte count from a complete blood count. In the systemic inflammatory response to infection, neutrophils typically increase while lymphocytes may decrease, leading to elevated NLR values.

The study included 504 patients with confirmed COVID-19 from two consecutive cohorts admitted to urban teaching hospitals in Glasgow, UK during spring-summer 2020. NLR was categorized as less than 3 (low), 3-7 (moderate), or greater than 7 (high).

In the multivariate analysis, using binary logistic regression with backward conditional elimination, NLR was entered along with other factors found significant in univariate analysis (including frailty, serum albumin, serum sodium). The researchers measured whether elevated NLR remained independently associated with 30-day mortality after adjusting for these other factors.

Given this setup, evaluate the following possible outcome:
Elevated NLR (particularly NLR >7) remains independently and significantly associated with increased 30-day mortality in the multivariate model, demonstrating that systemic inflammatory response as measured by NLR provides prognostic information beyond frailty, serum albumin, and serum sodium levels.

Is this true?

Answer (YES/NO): YES